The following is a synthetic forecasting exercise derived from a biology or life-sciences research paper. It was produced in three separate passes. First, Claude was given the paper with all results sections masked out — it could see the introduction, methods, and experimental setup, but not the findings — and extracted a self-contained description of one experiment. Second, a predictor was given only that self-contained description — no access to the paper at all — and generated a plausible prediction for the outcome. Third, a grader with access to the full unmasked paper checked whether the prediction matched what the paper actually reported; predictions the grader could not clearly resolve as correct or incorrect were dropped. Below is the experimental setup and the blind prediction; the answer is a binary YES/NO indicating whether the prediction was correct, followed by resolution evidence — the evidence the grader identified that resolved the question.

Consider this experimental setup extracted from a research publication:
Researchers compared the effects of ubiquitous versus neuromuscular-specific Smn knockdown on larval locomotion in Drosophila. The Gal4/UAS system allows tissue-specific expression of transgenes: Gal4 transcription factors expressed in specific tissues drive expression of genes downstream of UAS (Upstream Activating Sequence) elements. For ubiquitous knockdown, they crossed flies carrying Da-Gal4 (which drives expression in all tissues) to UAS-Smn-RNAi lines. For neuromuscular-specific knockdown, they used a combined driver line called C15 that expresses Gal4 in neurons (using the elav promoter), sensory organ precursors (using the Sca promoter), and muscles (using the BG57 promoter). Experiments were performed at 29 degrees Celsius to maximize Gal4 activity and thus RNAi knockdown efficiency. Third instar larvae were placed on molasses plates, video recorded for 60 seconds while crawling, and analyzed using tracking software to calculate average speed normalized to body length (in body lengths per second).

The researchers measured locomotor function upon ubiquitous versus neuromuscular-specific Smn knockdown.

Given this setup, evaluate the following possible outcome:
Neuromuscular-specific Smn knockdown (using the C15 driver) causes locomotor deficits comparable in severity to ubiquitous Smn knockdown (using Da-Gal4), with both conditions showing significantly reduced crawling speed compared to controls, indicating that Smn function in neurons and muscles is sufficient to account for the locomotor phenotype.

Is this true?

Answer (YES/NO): YES